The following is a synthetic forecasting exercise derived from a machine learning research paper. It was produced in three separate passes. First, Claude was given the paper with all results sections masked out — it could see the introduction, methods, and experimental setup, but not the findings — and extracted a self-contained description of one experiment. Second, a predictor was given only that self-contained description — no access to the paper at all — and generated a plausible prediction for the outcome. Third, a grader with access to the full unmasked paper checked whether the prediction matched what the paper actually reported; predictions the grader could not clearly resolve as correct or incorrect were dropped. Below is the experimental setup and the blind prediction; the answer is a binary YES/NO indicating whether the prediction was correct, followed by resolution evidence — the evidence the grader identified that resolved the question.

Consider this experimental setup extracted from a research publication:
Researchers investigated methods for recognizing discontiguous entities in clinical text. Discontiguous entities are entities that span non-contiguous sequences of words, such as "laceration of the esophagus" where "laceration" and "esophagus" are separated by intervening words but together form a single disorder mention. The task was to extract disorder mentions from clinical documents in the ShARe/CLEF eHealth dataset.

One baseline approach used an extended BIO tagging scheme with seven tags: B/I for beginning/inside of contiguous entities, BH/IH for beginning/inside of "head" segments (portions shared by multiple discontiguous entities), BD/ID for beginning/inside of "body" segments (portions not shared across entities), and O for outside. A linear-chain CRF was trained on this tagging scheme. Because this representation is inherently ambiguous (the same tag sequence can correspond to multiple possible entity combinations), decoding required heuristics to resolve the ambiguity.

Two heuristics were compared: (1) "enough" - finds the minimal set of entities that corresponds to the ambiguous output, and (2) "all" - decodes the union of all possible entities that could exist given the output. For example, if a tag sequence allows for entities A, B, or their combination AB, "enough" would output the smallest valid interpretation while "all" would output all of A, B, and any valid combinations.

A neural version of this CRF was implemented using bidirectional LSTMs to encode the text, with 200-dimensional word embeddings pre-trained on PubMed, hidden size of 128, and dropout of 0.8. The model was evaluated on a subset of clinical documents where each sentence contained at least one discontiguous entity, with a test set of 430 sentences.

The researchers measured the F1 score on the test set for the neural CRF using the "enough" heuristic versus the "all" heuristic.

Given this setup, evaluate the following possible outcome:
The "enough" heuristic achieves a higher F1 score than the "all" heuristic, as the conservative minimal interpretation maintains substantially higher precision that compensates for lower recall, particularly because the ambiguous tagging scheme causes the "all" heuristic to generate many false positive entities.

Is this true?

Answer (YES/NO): YES